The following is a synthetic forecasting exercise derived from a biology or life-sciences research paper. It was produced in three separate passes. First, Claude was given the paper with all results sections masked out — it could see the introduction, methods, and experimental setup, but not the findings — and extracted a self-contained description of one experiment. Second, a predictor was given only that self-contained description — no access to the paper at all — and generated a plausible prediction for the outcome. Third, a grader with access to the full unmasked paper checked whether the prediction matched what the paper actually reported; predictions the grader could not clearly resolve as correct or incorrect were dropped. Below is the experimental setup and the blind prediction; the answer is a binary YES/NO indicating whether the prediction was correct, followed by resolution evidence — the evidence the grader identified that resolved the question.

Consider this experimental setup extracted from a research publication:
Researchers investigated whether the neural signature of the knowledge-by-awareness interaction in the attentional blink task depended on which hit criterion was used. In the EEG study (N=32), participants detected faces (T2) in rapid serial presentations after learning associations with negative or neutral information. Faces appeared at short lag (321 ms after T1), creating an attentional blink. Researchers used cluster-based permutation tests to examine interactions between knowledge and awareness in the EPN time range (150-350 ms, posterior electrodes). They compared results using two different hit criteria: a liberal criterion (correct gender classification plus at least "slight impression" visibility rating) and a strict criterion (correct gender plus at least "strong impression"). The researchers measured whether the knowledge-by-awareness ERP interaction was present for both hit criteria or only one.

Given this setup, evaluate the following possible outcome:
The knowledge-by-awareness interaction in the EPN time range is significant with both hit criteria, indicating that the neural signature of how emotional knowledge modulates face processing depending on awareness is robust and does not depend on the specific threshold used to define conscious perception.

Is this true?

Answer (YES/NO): YES